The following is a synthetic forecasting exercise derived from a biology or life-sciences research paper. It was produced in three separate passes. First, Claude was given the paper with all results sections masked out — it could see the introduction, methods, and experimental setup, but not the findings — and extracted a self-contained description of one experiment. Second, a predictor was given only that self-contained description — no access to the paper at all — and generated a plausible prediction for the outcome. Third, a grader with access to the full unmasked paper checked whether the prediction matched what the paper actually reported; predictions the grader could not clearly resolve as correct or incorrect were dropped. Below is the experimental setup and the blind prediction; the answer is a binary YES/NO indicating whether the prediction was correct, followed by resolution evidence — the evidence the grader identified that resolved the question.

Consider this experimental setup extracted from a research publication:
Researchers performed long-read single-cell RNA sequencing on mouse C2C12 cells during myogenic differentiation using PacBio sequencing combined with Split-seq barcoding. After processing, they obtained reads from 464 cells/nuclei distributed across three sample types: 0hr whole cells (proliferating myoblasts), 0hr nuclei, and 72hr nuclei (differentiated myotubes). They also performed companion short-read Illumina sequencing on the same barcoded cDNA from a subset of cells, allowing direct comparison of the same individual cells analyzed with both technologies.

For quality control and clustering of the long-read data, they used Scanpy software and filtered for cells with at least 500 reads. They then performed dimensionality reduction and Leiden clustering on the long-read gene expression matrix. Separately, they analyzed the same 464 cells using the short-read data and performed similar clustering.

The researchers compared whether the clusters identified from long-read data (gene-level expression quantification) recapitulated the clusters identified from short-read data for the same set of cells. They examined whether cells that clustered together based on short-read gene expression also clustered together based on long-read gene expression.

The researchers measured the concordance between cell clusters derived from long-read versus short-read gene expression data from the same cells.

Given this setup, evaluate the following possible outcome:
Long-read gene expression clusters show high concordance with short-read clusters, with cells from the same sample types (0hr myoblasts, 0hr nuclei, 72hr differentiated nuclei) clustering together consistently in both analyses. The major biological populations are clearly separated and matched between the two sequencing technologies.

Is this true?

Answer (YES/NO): YES